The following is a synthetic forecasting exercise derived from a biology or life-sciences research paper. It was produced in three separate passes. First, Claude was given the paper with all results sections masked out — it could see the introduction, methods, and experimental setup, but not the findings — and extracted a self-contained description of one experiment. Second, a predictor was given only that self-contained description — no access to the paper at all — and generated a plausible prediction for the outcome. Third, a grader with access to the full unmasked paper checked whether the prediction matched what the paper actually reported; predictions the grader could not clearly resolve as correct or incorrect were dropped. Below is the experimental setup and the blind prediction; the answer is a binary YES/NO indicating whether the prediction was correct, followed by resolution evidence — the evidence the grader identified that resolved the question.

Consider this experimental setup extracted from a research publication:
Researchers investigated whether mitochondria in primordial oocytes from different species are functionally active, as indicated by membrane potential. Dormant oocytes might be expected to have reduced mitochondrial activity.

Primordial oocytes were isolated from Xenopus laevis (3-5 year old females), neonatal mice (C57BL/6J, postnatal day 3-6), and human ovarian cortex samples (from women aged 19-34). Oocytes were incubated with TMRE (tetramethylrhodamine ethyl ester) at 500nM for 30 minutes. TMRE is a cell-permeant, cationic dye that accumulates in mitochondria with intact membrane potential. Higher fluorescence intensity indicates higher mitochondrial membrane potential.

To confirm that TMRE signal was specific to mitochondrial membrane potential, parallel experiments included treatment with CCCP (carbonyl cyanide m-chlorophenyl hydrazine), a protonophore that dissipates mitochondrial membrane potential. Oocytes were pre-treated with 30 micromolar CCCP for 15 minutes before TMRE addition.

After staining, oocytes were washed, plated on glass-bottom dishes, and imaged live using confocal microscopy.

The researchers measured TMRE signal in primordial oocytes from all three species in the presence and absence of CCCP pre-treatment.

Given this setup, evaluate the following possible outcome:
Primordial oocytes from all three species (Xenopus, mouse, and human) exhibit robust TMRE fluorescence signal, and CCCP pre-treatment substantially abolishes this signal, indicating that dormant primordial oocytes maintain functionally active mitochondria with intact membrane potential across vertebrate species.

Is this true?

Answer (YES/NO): YES